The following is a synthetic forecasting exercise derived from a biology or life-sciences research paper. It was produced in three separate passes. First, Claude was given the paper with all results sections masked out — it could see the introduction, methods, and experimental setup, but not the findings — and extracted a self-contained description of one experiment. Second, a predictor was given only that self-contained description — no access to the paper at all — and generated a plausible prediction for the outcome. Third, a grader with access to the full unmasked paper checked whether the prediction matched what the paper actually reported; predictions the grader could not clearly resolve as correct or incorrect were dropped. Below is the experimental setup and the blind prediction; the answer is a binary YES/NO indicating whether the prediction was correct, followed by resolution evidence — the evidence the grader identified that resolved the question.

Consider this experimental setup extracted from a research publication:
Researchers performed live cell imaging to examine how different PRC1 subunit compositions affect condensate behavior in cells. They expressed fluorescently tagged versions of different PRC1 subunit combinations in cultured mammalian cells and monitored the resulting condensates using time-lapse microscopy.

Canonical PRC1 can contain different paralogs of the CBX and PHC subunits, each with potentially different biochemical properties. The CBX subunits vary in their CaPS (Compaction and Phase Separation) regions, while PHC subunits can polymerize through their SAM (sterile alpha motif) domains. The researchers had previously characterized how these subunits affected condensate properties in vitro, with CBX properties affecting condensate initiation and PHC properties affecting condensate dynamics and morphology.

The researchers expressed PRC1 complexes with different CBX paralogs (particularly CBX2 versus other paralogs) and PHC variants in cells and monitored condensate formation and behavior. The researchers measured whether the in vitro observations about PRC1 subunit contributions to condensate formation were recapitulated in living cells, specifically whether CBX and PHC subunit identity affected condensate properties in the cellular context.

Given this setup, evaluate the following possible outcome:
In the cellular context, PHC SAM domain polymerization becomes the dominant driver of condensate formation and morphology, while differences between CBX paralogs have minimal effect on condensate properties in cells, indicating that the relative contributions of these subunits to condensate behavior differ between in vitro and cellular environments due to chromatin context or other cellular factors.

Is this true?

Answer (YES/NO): NO